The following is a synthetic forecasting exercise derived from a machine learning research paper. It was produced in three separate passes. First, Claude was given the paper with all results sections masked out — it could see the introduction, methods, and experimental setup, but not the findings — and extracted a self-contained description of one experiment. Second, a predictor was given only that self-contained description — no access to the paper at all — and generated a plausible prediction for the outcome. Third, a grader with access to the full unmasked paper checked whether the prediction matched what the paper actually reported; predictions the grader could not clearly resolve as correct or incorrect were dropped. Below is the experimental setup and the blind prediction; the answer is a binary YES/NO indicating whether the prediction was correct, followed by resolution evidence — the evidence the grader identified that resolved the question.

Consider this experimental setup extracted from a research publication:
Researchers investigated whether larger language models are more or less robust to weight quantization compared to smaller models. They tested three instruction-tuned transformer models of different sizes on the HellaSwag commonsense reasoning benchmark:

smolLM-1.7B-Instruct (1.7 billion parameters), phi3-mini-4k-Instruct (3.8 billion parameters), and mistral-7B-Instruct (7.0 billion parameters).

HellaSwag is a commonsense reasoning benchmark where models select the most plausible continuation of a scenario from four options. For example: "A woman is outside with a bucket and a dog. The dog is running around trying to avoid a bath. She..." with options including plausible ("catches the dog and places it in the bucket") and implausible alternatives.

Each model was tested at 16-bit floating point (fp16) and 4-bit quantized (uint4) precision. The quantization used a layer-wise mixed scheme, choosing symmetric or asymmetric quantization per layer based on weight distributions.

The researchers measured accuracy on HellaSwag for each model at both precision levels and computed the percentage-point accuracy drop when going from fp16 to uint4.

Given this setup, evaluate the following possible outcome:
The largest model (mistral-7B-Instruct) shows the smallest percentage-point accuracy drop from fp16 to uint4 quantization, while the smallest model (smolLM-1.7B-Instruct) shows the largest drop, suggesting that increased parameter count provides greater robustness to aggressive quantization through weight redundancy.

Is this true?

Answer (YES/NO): NO